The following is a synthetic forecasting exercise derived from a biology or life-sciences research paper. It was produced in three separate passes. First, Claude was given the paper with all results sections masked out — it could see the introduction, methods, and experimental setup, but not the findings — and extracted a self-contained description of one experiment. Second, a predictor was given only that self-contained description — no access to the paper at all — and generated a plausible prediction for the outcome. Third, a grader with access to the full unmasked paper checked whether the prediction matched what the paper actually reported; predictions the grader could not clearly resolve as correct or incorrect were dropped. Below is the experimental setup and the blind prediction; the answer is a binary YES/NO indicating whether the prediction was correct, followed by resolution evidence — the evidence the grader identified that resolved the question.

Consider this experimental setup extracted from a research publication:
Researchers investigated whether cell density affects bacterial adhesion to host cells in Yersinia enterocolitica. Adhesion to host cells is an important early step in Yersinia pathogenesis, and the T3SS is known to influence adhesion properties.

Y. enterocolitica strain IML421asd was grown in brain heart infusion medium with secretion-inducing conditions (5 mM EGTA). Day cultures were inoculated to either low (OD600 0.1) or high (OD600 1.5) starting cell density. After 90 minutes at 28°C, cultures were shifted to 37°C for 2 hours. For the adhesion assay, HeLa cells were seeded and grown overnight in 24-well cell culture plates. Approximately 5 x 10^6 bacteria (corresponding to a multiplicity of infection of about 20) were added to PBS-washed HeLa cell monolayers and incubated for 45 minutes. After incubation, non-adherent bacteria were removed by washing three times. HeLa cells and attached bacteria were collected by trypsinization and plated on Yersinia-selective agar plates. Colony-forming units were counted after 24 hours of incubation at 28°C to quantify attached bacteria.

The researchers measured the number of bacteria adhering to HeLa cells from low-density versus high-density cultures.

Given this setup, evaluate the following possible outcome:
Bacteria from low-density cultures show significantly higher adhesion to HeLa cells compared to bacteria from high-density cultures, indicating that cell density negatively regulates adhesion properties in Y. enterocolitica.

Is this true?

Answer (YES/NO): YES